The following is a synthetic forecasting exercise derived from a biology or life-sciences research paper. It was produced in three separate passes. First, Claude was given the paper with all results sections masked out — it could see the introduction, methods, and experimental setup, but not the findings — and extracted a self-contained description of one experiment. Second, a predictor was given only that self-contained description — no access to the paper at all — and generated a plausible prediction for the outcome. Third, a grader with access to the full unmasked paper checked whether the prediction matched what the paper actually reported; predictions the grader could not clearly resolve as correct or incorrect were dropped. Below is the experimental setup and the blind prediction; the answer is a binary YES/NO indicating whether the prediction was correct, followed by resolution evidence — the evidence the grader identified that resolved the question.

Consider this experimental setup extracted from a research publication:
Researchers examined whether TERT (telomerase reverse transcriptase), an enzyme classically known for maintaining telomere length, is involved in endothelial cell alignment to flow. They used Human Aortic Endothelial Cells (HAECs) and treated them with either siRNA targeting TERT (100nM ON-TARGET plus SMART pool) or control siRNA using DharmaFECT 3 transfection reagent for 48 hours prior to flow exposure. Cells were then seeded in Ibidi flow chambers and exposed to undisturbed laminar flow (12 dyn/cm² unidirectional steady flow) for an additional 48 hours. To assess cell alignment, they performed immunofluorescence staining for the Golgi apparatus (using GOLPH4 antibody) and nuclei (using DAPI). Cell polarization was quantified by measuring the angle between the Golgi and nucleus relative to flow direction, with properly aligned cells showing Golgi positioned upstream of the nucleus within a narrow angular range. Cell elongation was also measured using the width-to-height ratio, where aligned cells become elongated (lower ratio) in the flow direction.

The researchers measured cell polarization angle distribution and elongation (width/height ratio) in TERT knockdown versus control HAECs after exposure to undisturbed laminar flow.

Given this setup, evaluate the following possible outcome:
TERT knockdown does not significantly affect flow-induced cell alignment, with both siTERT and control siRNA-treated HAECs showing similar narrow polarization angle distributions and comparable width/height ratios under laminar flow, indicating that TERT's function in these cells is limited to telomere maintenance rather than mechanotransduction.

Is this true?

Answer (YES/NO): NO